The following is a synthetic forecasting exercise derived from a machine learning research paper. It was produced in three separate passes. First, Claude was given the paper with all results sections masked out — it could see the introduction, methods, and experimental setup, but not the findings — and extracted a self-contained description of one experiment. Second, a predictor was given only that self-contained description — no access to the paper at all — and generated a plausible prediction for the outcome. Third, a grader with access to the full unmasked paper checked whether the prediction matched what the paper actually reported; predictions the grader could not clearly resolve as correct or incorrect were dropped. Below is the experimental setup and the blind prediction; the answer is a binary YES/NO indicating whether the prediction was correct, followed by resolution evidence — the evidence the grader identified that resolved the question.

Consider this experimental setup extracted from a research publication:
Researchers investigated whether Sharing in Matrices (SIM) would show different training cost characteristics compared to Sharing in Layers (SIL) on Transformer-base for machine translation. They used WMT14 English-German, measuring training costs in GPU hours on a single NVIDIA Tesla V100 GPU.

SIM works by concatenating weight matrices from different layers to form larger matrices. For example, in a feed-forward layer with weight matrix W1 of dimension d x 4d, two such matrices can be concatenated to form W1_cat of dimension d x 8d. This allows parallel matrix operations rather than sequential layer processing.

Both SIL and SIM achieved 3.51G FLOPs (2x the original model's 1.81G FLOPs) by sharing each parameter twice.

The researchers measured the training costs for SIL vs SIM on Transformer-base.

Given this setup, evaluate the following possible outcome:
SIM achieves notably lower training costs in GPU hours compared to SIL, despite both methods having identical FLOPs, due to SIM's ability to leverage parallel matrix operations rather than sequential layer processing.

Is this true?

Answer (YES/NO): YES